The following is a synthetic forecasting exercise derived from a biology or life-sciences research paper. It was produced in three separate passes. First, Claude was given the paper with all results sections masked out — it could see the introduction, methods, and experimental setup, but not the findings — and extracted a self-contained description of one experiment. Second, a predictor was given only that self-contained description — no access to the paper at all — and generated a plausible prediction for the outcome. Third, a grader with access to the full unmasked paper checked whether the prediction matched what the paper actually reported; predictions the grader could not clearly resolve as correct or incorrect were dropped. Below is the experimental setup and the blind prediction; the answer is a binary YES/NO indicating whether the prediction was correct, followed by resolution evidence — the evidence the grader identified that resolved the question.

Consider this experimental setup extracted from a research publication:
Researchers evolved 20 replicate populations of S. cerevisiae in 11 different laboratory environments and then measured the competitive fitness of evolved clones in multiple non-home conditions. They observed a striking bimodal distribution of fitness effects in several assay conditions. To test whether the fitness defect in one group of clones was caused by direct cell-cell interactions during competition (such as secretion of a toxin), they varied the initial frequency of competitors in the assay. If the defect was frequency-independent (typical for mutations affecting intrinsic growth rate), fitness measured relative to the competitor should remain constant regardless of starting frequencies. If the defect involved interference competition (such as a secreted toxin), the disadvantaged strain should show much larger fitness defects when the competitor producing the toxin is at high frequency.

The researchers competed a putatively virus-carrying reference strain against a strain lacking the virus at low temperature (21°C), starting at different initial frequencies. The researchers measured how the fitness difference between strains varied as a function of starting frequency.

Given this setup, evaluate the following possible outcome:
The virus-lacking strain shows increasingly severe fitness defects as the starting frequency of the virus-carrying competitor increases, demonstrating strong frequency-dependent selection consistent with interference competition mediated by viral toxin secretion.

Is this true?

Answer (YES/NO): YES